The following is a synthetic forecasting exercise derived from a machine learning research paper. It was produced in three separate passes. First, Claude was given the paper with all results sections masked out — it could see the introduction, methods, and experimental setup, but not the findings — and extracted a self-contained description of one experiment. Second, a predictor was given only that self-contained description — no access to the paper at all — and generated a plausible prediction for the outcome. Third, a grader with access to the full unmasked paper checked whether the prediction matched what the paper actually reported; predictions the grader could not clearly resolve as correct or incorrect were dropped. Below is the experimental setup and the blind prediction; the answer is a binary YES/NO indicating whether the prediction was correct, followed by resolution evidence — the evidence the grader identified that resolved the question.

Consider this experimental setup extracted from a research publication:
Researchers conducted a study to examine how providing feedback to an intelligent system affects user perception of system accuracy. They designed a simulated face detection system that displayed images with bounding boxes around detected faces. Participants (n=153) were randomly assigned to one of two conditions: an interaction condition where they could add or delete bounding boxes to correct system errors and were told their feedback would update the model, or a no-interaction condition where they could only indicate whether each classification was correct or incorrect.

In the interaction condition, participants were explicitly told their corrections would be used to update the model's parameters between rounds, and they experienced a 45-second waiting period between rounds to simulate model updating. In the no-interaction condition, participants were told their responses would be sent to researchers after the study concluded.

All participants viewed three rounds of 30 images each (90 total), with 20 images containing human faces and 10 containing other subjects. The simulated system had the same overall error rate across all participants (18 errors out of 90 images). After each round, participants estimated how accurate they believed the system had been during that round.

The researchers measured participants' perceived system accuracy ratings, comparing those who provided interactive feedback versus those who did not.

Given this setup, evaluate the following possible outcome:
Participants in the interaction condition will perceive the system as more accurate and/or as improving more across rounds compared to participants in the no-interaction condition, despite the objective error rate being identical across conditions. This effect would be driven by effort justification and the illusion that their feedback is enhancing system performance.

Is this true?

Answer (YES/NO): NO